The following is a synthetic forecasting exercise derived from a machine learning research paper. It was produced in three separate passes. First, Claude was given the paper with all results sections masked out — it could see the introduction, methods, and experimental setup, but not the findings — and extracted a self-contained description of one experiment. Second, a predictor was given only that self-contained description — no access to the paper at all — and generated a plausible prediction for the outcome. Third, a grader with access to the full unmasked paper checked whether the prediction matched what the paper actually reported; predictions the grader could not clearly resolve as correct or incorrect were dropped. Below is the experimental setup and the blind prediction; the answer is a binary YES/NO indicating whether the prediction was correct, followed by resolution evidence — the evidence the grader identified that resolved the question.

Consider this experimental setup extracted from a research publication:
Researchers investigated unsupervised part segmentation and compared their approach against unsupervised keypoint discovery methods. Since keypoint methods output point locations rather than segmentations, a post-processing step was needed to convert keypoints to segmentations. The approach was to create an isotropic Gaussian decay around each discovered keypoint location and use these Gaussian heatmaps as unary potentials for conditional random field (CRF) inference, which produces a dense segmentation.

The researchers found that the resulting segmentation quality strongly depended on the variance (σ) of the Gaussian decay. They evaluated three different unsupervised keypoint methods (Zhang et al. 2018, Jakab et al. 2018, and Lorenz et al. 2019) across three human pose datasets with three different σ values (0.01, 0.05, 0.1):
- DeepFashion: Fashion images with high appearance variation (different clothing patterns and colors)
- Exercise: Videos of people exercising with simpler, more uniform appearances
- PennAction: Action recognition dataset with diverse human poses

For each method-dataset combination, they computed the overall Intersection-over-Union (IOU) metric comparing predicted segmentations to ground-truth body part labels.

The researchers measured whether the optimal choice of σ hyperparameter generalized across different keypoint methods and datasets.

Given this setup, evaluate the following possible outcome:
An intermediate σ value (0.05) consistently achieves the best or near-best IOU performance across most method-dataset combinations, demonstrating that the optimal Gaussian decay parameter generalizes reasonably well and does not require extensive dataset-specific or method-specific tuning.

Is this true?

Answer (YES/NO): NO